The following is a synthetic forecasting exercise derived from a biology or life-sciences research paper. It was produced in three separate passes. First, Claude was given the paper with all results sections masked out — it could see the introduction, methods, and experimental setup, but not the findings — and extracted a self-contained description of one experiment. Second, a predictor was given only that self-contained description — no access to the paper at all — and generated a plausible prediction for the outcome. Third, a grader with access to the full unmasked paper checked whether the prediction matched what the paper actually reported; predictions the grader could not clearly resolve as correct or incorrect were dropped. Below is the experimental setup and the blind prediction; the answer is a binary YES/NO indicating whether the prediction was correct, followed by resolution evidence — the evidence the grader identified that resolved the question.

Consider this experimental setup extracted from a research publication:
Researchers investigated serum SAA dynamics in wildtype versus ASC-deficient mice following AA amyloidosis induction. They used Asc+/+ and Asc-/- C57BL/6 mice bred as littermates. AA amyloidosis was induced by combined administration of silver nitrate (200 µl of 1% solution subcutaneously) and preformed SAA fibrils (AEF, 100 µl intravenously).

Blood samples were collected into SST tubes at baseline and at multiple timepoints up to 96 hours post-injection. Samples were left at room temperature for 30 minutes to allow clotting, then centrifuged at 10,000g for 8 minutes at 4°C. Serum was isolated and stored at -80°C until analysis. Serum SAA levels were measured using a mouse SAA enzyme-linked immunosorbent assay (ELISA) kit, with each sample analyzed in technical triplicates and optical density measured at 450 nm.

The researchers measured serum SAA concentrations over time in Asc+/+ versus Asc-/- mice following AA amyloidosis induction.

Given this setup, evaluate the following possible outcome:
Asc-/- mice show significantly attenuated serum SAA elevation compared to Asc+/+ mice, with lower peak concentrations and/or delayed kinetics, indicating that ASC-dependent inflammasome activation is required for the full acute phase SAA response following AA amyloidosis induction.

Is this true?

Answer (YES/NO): NO